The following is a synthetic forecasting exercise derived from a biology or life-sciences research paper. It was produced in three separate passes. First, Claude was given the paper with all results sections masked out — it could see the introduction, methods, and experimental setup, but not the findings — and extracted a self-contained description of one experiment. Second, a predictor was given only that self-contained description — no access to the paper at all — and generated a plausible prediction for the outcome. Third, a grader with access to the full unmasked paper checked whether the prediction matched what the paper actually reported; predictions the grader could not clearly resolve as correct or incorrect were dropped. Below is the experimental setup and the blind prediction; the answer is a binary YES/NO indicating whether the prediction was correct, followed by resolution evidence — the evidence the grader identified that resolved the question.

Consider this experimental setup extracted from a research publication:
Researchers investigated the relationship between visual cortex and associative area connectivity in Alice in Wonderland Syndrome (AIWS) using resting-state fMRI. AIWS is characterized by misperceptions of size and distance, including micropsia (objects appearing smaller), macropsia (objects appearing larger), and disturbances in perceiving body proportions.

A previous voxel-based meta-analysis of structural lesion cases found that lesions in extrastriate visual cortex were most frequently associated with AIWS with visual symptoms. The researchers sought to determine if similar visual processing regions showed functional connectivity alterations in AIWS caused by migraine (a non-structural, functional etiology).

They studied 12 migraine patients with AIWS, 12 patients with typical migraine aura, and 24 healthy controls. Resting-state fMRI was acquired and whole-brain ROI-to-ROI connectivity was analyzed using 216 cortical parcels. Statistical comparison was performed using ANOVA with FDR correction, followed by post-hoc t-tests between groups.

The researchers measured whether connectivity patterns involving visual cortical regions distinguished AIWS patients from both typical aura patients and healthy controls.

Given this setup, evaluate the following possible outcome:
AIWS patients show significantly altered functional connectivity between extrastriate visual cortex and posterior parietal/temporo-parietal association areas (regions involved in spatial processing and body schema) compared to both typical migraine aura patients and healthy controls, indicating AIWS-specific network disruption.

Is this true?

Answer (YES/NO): YES